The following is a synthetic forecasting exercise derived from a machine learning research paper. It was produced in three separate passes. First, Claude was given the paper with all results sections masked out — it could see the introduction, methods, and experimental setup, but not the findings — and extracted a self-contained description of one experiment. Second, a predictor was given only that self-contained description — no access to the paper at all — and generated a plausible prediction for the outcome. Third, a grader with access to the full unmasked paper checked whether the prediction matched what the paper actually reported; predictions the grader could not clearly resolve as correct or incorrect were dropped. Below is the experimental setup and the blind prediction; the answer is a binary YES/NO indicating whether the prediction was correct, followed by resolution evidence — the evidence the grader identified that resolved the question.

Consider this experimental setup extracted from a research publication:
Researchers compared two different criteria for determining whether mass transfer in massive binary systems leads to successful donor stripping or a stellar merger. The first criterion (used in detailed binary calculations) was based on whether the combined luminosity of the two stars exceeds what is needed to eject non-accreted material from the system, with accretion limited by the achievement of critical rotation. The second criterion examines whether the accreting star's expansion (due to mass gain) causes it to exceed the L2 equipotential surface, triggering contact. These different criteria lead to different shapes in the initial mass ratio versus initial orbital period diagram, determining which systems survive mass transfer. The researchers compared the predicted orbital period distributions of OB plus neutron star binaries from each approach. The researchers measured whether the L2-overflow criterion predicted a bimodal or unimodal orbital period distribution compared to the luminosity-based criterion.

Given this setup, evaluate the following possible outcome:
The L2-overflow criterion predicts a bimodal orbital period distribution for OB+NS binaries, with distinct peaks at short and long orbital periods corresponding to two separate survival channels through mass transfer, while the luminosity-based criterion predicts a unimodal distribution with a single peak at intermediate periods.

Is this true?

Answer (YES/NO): NO